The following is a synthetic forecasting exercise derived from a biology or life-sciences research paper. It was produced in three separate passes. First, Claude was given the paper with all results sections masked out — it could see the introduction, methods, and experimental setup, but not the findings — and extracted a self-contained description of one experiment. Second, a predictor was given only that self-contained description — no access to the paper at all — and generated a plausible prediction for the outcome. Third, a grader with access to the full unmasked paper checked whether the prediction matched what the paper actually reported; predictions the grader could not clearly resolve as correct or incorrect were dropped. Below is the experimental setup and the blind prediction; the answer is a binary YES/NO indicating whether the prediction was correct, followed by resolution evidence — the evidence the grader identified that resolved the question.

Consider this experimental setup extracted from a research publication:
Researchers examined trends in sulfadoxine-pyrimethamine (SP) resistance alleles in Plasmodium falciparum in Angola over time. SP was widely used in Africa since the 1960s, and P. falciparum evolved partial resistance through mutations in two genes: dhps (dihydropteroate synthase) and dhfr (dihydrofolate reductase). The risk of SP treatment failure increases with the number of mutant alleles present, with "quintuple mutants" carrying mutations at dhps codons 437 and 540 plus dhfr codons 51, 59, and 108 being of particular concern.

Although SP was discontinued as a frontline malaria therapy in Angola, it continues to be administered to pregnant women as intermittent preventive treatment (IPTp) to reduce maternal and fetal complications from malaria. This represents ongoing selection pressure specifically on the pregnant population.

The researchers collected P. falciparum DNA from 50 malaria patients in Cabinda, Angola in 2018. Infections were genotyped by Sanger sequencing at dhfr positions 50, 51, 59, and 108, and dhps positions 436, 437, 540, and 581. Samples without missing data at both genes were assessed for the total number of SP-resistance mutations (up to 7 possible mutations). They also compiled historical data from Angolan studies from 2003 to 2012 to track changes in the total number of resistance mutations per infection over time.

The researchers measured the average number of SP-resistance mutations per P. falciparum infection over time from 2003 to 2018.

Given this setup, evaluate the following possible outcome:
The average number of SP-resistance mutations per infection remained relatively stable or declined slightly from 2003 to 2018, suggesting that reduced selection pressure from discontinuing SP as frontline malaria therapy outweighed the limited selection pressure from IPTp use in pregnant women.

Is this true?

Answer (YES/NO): NO